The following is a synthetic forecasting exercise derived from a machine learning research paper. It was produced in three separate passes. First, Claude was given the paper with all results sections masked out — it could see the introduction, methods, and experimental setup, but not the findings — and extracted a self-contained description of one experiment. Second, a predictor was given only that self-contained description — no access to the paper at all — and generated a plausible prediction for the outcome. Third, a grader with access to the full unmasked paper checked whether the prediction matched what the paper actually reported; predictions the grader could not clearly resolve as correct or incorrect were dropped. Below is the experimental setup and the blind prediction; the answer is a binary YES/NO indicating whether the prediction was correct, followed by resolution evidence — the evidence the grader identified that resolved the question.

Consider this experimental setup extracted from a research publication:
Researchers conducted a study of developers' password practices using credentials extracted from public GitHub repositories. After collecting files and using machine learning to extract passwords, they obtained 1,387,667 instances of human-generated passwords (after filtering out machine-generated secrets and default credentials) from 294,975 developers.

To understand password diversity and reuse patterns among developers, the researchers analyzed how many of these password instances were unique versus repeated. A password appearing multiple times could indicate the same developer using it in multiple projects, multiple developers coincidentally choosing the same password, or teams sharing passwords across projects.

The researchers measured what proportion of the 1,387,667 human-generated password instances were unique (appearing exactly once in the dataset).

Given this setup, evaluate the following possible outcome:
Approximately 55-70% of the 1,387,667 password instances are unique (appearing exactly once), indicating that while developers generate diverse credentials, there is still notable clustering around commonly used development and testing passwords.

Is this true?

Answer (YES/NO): NO